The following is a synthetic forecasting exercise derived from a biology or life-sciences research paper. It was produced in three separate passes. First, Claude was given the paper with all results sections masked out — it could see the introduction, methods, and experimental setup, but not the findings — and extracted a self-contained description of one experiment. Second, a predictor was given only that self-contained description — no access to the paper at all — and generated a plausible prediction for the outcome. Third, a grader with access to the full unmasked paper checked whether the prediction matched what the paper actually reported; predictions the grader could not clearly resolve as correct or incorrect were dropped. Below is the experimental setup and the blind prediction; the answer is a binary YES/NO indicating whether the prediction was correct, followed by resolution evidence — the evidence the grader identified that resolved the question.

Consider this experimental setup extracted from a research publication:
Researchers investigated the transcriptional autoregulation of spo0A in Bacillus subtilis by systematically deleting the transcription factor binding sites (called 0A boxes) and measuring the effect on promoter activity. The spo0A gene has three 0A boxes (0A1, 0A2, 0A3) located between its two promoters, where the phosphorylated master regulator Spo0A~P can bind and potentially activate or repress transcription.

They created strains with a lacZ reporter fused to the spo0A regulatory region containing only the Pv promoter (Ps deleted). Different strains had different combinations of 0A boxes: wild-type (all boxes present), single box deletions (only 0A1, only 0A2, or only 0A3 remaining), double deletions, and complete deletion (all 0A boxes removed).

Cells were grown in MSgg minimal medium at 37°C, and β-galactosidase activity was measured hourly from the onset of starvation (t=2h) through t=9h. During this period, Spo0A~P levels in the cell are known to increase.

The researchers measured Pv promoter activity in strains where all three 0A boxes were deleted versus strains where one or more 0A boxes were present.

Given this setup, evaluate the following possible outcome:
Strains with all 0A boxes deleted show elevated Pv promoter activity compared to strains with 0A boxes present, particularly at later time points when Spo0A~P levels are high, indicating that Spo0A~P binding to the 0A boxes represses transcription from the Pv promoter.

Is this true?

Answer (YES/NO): YES